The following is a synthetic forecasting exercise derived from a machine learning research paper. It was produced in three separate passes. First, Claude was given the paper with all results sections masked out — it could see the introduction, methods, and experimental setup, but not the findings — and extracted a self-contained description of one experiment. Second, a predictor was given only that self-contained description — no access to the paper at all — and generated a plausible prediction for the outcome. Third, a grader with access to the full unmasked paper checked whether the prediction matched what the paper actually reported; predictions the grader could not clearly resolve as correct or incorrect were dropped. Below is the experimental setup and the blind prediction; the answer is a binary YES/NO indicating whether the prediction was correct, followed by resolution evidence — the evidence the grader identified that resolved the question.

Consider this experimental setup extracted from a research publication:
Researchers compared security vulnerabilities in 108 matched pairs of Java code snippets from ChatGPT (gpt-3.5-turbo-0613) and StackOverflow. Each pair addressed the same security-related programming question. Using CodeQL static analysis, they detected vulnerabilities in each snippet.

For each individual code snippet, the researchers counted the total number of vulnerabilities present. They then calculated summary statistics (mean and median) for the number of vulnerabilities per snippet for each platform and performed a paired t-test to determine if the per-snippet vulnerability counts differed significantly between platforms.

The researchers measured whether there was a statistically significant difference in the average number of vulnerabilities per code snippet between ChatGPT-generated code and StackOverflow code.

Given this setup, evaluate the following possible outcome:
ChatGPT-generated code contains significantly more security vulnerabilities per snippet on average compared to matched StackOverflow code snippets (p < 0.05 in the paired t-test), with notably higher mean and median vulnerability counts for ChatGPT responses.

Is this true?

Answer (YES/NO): NO